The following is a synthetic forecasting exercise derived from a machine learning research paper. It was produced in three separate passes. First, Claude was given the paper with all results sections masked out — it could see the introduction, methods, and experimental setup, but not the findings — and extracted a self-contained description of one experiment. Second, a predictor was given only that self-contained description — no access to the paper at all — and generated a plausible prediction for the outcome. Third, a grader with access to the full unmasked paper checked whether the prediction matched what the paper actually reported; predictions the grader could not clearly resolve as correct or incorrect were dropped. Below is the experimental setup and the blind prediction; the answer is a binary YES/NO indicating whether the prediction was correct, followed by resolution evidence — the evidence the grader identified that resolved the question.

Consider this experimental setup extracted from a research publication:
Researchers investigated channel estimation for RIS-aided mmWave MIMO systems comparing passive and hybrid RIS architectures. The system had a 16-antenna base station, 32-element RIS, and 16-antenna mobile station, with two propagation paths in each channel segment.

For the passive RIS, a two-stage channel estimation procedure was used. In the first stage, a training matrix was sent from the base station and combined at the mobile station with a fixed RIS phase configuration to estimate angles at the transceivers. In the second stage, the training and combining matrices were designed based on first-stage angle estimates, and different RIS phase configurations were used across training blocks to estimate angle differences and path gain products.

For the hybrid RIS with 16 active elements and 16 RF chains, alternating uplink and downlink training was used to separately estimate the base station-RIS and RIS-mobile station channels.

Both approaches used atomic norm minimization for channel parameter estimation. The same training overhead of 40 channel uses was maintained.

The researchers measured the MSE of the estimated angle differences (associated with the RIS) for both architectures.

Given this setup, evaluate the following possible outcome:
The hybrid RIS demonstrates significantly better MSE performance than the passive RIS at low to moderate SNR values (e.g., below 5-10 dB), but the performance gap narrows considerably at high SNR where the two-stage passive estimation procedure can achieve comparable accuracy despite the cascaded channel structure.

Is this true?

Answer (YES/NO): NO